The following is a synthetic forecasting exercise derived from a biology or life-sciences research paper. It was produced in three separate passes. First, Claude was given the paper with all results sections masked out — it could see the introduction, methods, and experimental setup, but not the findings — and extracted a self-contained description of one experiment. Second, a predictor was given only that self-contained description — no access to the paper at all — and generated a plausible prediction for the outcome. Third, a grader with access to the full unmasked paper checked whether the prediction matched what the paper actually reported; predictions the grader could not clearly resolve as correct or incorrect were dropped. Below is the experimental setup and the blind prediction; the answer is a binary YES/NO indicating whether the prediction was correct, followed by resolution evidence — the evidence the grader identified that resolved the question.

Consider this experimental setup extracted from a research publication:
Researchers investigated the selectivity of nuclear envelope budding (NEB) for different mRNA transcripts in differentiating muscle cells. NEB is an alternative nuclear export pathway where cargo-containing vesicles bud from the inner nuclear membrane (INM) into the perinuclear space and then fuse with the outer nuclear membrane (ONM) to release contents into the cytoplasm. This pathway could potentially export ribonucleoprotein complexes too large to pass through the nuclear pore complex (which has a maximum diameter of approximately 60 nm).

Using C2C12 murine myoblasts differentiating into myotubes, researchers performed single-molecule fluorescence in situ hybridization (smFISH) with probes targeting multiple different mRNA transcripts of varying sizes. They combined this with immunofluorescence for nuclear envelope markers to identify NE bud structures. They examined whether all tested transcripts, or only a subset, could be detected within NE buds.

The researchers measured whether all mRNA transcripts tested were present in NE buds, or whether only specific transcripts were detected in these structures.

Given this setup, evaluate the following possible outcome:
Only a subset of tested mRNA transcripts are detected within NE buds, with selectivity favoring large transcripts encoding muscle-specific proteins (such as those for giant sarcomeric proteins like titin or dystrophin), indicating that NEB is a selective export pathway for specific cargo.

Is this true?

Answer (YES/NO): YES